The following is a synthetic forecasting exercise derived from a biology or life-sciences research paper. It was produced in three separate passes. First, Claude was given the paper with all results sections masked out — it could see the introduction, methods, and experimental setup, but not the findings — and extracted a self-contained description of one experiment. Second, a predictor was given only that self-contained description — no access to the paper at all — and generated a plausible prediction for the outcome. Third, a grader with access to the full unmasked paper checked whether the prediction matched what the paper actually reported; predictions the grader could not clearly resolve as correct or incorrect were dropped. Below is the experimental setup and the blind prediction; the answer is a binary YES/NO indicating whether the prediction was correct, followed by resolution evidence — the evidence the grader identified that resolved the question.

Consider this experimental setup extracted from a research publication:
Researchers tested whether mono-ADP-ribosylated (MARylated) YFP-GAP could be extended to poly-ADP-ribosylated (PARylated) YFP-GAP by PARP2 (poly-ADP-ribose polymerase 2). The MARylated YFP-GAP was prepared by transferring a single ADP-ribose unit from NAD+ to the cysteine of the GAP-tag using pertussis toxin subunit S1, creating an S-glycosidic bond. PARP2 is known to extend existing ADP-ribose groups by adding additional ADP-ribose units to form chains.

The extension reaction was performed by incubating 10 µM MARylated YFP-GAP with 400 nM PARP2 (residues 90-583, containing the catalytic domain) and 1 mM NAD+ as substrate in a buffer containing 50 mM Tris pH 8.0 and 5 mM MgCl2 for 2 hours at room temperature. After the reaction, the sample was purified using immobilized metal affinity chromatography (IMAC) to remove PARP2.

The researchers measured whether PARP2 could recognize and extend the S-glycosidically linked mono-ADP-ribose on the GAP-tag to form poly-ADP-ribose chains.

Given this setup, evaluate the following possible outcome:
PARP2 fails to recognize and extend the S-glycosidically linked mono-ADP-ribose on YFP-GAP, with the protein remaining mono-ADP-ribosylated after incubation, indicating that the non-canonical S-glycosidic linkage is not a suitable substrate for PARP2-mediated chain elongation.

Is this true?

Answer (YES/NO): NO